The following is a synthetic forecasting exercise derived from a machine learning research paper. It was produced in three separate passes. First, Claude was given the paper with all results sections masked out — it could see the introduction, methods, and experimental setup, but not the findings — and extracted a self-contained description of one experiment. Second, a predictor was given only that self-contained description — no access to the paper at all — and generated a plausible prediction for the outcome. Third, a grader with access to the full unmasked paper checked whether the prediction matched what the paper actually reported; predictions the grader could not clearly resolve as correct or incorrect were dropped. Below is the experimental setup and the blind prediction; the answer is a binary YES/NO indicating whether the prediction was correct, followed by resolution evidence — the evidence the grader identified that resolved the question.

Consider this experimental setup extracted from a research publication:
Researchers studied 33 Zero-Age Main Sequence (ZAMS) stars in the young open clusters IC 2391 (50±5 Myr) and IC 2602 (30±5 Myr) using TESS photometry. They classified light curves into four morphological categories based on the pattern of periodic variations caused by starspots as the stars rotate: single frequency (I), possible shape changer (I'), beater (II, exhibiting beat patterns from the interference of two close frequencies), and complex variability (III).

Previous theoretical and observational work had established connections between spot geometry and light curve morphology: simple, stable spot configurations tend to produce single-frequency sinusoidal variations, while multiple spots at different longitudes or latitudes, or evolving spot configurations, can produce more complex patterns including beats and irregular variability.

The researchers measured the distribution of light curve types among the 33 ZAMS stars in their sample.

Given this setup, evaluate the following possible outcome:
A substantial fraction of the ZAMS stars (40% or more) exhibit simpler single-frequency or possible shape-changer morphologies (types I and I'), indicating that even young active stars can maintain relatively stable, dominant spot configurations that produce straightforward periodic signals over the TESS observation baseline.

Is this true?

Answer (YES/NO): YES